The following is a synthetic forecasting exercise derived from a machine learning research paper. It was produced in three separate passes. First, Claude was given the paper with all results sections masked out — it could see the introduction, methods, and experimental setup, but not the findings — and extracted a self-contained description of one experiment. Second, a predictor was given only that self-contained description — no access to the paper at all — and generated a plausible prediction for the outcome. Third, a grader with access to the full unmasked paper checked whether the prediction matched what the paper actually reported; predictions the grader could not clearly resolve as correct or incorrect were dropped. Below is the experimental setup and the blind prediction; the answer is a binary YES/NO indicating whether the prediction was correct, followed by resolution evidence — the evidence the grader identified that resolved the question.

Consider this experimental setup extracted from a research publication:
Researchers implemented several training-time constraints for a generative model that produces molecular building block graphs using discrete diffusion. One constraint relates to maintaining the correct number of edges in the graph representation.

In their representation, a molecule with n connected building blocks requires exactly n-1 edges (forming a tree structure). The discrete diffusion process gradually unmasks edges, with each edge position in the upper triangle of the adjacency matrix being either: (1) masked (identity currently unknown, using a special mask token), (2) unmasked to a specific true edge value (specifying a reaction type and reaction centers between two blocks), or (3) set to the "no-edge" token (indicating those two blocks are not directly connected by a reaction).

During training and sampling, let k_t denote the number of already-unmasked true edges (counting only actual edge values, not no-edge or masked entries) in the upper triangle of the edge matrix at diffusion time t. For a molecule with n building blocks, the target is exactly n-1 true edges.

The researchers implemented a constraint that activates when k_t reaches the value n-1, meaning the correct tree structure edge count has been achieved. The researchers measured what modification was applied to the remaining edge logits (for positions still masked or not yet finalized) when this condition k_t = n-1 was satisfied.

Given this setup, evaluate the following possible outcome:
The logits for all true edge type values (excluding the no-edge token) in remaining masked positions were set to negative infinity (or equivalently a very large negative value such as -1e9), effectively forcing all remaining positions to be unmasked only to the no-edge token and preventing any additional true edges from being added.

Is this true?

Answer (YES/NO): NO